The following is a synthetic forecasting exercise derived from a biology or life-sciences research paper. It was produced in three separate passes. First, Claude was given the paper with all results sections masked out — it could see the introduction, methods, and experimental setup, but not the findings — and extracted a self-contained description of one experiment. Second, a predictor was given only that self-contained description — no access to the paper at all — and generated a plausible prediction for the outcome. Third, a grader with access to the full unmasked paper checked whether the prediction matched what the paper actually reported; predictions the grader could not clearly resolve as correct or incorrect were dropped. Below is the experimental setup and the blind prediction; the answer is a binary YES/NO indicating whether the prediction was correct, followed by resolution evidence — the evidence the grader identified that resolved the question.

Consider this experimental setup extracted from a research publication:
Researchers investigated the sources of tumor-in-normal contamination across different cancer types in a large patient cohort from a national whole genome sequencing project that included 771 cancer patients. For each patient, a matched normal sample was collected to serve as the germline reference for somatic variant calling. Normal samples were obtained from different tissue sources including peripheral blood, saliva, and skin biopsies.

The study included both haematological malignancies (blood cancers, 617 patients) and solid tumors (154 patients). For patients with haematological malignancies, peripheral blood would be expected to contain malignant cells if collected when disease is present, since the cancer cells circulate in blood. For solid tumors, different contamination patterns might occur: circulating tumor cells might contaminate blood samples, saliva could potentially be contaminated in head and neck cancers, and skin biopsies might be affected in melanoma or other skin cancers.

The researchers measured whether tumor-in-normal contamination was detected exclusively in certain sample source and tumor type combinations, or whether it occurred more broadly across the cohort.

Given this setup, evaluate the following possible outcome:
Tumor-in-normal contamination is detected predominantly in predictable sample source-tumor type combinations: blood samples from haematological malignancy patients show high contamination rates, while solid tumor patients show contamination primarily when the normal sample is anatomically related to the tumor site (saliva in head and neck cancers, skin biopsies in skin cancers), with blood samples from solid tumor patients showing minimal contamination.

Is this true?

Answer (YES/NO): NO